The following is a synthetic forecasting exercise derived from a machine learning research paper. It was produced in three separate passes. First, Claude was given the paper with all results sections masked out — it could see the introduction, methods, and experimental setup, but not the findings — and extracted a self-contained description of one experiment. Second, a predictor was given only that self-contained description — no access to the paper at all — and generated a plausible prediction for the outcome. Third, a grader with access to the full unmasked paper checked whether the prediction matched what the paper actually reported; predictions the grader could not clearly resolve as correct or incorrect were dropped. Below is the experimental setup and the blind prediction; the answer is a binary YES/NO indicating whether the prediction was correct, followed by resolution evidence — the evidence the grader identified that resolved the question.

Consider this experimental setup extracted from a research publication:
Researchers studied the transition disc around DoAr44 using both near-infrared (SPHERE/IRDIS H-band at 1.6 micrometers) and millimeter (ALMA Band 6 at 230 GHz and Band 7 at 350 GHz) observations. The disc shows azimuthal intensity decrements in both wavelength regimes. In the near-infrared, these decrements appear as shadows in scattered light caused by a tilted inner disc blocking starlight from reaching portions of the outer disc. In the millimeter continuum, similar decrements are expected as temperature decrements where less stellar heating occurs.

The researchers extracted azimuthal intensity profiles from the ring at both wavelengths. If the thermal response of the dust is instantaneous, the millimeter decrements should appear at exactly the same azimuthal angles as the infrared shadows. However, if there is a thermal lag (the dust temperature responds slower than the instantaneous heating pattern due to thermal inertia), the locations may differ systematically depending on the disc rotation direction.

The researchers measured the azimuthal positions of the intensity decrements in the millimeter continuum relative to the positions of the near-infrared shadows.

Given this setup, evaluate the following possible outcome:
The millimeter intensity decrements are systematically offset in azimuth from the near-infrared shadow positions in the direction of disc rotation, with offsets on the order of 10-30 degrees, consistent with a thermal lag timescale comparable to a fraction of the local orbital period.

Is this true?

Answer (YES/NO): YES